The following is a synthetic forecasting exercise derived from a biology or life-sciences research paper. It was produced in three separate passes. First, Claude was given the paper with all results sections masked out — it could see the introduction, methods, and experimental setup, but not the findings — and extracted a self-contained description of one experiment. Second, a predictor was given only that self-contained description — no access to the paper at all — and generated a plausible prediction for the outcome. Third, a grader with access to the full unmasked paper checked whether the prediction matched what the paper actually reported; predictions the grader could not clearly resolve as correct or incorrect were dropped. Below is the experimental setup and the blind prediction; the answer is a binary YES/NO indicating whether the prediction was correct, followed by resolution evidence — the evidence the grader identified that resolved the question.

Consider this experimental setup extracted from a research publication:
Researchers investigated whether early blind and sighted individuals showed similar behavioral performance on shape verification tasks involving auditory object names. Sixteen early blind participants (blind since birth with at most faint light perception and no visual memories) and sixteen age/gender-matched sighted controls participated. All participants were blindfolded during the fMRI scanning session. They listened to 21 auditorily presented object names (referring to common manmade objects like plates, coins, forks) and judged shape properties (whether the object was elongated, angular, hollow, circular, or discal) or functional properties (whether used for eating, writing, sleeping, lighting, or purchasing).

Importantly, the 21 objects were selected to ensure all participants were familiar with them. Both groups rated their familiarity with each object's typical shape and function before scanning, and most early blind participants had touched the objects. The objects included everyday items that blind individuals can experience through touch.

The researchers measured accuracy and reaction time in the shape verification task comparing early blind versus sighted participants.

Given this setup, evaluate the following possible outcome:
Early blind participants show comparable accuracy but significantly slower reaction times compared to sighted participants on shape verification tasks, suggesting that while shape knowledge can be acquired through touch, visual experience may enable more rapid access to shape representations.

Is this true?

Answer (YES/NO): NO